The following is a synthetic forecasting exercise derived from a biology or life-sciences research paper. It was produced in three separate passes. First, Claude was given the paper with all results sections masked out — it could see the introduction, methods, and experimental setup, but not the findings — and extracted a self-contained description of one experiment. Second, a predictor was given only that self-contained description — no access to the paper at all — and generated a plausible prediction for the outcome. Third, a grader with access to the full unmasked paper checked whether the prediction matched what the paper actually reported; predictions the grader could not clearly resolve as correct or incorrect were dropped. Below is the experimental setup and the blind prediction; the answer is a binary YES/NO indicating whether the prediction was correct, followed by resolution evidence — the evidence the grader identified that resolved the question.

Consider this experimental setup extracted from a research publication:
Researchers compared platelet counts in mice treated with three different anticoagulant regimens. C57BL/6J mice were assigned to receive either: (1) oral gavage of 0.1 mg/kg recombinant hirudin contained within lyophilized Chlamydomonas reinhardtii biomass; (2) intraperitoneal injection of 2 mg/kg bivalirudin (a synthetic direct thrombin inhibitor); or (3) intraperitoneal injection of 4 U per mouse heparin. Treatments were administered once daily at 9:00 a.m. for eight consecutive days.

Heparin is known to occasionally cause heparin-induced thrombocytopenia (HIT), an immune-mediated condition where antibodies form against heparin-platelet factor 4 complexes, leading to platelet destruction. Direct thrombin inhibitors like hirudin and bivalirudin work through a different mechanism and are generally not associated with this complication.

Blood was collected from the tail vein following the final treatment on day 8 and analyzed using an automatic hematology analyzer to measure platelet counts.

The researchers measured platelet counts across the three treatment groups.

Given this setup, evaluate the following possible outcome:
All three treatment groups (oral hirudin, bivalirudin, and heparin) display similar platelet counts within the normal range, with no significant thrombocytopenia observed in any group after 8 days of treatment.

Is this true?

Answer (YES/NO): NO